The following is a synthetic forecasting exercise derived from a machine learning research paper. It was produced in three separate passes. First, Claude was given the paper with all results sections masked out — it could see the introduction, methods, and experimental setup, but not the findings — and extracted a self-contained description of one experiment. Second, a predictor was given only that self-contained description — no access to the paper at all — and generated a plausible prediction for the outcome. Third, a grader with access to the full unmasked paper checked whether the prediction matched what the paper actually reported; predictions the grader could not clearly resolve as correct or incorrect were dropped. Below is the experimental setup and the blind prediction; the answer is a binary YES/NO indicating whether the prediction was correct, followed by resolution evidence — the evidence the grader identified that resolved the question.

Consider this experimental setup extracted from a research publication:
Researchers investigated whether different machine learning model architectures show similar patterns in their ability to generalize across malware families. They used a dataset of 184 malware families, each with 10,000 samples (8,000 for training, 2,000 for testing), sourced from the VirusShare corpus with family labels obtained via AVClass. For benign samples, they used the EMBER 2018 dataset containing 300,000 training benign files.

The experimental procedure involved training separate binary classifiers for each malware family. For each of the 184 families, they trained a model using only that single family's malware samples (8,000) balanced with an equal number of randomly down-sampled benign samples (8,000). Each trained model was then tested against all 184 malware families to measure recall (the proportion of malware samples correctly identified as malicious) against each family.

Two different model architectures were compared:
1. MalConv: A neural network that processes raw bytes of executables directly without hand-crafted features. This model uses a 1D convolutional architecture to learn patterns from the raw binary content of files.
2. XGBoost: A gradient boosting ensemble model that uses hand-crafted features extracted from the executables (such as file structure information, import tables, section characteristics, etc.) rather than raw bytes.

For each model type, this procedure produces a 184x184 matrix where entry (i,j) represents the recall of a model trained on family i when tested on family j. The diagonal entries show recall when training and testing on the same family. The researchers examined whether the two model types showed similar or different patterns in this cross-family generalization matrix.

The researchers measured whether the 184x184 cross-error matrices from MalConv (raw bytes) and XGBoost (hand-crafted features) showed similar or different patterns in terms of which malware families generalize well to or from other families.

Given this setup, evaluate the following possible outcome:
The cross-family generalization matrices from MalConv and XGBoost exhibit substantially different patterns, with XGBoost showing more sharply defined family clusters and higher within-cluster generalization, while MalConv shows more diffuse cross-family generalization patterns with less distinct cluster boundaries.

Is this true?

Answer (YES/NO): NO